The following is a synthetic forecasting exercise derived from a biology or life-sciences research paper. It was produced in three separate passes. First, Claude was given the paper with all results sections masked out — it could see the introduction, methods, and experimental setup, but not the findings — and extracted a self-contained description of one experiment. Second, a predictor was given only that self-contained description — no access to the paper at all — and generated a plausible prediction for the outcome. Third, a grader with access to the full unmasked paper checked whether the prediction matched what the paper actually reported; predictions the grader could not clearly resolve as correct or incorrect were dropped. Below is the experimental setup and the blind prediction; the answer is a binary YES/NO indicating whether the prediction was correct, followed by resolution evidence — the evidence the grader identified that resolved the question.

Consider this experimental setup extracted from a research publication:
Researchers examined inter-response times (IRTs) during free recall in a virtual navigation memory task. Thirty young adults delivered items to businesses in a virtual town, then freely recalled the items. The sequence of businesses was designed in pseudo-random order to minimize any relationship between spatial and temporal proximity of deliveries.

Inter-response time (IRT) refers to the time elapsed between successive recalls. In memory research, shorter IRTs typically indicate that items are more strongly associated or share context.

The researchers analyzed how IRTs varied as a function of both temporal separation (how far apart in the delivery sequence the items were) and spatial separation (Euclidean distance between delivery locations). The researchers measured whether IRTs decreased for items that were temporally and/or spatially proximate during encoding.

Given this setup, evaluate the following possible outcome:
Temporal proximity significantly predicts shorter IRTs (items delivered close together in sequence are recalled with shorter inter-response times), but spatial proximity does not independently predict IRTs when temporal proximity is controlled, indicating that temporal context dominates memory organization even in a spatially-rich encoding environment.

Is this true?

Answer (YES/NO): NO